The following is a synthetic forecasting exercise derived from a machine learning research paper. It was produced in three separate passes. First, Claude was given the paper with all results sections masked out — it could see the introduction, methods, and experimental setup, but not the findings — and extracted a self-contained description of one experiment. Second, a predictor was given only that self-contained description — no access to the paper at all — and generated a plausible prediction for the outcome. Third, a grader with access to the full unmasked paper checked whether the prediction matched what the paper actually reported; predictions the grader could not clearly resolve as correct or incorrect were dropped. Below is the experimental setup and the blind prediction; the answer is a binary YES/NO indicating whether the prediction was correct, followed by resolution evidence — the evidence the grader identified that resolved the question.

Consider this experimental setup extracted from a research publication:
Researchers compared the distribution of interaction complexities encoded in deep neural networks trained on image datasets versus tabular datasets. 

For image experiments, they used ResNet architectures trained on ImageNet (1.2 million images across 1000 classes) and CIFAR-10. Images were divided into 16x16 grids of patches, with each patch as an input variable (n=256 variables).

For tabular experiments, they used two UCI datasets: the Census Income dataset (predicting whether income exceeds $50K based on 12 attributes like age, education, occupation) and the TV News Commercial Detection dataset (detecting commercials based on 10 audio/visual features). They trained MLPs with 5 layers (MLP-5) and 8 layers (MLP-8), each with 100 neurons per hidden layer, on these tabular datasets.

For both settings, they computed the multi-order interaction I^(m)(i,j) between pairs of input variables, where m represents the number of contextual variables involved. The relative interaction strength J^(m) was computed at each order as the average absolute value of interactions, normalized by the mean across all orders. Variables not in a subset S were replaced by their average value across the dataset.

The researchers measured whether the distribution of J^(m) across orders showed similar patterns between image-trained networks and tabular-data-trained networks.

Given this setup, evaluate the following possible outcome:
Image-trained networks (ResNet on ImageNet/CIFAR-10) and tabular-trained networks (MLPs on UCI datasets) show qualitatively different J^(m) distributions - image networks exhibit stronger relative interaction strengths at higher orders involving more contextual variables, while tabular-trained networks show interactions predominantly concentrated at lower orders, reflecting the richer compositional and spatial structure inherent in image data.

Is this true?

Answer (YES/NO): NO